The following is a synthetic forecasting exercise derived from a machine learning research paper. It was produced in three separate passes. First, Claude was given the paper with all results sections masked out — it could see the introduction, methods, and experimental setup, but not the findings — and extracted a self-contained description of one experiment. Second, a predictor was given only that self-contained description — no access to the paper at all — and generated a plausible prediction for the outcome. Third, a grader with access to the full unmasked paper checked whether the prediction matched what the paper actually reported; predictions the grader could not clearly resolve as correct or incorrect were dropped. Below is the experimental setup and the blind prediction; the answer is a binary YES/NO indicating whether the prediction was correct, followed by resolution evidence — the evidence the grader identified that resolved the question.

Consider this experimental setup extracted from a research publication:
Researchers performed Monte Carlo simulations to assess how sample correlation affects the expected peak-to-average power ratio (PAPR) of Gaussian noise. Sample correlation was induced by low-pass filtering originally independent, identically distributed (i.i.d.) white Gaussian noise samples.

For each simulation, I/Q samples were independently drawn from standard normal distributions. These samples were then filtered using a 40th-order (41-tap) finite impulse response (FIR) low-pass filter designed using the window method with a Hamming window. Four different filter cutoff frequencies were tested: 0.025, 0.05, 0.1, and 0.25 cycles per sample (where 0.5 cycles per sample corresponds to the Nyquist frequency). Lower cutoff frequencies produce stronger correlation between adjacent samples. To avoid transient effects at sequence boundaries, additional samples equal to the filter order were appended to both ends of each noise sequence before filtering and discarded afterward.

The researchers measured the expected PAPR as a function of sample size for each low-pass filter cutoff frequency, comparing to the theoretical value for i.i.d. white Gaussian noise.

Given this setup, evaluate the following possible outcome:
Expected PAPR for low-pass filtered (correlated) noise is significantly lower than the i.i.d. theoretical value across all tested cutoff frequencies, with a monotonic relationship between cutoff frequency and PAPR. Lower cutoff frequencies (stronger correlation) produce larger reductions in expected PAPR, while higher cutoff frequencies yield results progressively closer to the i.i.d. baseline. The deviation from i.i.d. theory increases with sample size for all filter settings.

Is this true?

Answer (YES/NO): NO